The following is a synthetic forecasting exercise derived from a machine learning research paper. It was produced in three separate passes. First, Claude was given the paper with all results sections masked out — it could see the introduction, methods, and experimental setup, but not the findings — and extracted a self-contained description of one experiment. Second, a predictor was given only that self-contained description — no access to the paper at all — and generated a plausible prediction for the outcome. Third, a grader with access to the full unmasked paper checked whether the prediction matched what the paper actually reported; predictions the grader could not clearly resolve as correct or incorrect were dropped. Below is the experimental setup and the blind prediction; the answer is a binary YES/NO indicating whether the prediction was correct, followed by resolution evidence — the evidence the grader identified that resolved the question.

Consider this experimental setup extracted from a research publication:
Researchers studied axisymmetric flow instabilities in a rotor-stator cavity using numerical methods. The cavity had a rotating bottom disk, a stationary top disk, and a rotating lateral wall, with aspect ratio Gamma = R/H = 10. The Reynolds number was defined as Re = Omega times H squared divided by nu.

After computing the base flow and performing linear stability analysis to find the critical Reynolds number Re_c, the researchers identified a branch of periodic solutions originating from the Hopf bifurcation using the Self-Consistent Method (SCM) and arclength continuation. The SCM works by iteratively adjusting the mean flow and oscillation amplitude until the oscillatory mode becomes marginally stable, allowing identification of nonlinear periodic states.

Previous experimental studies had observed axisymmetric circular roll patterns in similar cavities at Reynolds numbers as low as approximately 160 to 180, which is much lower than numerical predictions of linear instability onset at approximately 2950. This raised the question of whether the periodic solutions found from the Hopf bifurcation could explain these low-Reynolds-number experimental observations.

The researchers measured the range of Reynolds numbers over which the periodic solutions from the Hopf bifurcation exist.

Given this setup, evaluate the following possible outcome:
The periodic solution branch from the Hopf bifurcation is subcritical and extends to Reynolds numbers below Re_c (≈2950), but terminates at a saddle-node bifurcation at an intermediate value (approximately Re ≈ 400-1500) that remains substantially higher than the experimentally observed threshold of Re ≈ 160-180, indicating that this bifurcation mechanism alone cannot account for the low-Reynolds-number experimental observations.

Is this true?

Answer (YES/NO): NO